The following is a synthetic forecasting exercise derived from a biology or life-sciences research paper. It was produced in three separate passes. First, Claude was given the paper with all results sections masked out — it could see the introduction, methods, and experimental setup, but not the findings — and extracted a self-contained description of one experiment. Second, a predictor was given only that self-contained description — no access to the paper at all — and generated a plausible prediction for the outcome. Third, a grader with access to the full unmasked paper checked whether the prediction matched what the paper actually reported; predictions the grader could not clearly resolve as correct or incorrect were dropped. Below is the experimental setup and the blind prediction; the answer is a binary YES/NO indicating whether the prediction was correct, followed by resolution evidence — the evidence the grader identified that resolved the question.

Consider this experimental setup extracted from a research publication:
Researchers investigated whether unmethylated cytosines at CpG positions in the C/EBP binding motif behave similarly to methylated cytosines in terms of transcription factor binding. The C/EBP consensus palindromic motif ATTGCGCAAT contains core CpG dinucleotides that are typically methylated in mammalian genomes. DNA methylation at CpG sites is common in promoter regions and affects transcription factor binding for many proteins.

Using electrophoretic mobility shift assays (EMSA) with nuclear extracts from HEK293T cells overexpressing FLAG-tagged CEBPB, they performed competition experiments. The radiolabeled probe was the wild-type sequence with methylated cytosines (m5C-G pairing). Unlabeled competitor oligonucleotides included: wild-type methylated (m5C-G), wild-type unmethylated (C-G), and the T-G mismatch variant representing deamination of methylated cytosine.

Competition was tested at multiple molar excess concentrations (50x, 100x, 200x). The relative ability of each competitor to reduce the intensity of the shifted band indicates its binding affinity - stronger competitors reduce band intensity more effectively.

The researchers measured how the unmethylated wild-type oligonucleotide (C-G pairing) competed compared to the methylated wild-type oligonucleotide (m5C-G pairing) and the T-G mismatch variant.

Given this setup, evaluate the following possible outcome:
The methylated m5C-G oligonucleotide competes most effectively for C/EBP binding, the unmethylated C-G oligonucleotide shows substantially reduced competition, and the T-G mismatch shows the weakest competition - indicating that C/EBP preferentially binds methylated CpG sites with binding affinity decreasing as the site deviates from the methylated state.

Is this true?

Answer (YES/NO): NO